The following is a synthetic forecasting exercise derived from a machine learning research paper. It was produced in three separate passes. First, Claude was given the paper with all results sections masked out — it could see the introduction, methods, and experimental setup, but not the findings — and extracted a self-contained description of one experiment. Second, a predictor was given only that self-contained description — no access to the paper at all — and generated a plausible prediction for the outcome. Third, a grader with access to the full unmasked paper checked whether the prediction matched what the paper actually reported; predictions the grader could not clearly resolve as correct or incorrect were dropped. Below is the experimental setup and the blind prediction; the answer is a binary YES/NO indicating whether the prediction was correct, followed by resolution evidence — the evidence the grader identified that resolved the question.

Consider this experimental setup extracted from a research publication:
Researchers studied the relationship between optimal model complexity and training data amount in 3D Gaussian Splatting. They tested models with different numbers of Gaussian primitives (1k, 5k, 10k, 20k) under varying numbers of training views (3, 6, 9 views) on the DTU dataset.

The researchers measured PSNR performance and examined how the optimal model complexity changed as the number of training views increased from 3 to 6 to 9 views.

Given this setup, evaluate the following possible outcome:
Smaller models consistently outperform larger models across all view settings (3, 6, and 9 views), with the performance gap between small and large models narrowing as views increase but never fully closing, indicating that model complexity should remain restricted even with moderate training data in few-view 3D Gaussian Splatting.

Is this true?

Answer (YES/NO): NO